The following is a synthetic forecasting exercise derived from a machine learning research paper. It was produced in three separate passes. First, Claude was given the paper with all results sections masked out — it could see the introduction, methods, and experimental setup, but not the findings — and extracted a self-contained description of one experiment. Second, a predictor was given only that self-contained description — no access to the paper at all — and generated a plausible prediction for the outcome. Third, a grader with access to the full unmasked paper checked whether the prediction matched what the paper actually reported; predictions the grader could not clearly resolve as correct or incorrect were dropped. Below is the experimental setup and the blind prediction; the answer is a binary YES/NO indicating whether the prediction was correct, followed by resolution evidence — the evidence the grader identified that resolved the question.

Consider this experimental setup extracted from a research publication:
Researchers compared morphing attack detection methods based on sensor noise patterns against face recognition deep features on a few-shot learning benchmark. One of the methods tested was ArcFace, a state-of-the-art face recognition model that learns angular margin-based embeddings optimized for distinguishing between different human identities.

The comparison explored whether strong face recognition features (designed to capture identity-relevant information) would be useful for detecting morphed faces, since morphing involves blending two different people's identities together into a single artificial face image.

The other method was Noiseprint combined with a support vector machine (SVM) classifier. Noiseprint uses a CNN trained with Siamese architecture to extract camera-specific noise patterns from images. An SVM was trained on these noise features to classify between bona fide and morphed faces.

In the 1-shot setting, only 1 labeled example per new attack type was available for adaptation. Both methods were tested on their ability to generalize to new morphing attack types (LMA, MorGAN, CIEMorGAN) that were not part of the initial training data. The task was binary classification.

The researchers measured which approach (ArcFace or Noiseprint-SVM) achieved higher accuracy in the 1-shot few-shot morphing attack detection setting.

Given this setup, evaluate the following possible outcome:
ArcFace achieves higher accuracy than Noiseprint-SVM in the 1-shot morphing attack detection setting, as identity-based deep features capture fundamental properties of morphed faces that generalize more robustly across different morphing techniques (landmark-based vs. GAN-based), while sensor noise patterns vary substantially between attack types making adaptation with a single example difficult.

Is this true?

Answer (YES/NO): YES